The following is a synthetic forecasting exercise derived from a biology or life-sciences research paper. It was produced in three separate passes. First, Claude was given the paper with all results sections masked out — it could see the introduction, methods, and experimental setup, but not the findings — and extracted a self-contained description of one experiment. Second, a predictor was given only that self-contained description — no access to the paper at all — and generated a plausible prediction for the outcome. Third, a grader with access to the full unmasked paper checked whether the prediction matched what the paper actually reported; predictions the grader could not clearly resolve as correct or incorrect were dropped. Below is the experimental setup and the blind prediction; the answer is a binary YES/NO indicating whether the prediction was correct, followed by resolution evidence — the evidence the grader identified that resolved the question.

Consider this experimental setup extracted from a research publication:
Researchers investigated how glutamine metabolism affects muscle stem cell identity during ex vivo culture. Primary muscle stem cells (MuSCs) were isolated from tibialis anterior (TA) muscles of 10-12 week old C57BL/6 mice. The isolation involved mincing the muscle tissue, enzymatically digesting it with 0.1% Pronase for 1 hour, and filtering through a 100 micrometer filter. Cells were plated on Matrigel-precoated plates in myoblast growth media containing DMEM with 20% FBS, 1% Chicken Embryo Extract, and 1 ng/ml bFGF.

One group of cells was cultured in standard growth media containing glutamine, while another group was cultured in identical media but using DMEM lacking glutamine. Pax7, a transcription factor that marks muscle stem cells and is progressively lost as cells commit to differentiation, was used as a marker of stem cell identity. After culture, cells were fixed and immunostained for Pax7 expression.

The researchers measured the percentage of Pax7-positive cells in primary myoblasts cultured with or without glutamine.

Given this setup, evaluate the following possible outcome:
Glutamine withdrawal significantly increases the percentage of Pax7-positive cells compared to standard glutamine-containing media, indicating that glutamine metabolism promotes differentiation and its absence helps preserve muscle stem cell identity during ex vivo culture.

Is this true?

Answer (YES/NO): YES